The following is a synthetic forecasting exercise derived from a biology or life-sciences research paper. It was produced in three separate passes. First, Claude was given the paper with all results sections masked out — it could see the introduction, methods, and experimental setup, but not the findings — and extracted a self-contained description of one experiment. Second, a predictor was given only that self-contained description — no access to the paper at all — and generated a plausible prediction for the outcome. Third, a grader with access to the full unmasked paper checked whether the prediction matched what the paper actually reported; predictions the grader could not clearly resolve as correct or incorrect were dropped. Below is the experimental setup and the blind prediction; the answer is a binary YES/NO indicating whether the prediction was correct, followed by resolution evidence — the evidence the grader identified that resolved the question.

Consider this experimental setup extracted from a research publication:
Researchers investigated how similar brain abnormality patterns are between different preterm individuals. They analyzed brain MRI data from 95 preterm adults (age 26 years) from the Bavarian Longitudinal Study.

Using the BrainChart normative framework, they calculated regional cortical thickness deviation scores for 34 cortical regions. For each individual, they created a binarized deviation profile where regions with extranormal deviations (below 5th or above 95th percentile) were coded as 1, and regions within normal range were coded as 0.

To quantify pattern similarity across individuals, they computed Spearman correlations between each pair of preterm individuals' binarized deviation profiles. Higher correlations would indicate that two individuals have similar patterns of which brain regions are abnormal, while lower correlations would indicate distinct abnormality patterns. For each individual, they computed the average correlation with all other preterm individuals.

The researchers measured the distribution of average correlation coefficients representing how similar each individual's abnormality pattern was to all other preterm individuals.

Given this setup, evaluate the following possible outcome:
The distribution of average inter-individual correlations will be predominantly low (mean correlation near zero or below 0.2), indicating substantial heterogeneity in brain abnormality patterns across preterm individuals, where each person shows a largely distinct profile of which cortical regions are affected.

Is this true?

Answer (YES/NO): YES